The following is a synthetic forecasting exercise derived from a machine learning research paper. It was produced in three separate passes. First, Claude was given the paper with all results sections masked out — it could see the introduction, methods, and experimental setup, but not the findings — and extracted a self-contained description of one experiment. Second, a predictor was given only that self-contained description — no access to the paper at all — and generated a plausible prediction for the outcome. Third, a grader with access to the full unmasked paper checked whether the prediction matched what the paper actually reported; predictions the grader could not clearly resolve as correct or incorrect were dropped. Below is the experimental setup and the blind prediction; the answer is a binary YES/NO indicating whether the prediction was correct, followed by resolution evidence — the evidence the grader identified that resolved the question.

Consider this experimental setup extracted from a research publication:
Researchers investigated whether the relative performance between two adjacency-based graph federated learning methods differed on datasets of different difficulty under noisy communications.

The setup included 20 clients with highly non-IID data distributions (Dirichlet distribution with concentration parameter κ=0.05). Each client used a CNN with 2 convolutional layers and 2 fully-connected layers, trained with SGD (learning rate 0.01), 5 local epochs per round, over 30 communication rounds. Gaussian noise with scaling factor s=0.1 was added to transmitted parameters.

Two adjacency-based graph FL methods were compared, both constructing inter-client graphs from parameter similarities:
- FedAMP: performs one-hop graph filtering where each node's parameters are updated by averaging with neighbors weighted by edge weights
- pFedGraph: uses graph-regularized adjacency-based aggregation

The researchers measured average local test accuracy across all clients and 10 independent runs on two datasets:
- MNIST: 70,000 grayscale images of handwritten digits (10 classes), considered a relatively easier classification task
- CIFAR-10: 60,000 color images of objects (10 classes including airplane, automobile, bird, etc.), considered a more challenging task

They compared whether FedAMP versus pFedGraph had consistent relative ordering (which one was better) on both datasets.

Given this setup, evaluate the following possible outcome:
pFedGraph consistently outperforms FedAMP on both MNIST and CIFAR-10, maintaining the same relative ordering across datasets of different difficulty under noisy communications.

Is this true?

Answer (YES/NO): NO